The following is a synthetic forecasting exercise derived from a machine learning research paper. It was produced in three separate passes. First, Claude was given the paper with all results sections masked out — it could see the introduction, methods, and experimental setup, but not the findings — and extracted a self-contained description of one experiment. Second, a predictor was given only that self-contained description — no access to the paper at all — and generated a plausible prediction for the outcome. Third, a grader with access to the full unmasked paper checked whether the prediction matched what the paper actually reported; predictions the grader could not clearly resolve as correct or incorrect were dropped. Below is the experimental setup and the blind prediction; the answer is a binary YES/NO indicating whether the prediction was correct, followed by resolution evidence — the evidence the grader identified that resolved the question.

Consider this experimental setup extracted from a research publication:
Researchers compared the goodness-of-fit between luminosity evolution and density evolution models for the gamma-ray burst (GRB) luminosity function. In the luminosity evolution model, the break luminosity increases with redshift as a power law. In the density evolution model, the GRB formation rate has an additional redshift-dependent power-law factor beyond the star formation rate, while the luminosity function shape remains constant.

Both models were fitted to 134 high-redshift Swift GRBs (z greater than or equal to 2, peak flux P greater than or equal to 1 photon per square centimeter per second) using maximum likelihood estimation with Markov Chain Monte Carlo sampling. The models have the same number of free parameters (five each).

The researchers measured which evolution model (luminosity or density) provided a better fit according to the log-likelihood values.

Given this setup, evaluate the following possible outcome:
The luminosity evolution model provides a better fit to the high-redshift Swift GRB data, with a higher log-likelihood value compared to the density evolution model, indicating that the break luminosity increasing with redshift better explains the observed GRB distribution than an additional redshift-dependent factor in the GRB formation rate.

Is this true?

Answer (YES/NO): NO